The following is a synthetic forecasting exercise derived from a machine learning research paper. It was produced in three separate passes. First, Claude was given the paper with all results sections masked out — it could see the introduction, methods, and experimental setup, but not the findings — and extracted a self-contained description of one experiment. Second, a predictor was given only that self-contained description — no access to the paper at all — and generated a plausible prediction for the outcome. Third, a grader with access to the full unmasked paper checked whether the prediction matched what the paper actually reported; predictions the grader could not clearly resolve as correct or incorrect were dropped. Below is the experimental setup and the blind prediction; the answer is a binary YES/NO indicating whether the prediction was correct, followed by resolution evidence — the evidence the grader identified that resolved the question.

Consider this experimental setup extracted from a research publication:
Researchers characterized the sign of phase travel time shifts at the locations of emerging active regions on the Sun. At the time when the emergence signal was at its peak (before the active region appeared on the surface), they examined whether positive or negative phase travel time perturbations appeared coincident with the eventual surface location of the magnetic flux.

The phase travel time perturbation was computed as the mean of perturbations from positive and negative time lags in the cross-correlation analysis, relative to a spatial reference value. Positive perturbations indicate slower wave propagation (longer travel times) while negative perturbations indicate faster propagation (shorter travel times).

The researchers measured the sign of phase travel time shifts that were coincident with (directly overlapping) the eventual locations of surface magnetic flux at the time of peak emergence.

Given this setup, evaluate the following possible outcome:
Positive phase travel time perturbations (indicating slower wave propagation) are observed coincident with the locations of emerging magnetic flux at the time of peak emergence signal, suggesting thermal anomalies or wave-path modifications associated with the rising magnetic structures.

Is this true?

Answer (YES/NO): YES